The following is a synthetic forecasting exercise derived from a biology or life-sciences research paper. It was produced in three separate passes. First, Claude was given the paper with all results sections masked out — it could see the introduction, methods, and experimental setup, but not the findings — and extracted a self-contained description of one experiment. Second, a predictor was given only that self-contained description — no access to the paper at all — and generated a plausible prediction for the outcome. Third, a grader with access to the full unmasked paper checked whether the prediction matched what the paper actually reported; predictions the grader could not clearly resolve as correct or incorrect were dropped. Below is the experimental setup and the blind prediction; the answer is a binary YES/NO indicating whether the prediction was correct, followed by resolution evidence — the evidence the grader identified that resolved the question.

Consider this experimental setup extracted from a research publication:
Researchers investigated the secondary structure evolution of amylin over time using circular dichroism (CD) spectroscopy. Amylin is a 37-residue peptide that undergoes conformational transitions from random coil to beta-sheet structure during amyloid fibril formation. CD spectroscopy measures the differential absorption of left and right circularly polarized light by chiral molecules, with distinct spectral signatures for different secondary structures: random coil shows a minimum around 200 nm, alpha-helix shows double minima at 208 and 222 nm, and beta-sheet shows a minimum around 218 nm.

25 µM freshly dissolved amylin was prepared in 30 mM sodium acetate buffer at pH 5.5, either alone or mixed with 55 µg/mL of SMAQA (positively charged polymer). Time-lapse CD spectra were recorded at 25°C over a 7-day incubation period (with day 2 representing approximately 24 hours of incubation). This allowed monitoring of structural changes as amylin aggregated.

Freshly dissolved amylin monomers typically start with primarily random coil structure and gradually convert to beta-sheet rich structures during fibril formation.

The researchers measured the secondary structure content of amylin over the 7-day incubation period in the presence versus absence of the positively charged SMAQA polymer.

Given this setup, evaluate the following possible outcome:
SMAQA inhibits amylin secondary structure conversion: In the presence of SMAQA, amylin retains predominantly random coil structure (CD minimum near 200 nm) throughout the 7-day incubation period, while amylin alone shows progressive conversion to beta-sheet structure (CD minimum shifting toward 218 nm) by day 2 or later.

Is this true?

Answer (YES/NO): NO